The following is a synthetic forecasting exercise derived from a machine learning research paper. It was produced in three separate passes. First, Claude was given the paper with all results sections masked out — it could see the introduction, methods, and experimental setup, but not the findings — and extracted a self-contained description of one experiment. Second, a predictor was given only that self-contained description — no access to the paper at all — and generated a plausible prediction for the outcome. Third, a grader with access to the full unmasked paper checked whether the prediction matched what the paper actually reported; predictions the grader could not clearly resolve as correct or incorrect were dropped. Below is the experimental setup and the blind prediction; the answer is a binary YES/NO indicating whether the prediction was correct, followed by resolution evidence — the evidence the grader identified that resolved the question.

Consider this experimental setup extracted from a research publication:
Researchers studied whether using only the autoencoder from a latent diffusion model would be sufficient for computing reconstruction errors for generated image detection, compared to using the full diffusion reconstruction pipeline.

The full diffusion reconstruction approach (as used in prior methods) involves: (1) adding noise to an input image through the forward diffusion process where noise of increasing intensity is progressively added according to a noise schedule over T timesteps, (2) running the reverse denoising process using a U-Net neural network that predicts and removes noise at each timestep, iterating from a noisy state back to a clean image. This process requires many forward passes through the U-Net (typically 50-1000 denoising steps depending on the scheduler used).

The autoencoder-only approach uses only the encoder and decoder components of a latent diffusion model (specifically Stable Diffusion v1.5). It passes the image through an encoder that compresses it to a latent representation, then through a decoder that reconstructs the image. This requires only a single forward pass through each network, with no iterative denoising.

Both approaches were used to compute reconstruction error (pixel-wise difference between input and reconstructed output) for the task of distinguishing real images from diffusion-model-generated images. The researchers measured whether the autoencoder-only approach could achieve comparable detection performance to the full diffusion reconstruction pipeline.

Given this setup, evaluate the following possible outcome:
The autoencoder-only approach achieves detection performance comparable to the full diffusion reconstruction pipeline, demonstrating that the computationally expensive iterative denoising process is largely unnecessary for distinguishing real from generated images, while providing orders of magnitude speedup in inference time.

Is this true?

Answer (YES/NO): NO